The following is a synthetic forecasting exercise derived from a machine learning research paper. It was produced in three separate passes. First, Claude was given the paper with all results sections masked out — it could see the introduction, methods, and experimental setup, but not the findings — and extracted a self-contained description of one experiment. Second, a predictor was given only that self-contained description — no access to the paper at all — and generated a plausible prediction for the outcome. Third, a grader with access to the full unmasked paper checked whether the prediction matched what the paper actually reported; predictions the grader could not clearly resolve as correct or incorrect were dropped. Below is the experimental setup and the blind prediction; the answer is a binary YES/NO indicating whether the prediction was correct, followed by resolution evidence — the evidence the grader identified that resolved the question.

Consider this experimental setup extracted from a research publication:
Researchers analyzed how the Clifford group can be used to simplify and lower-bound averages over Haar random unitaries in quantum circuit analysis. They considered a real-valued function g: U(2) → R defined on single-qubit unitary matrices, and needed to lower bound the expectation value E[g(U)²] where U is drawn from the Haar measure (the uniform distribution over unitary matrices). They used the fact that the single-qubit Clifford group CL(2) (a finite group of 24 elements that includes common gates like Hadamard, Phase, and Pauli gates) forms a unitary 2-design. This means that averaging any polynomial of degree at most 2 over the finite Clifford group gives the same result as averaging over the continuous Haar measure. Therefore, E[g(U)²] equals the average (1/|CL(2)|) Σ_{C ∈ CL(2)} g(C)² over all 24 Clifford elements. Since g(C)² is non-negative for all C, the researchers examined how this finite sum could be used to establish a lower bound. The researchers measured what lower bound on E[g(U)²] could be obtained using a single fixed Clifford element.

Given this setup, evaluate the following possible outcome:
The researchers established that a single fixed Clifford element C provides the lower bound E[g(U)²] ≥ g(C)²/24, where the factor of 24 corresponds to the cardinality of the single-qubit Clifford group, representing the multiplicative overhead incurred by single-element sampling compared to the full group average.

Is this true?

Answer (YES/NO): YES